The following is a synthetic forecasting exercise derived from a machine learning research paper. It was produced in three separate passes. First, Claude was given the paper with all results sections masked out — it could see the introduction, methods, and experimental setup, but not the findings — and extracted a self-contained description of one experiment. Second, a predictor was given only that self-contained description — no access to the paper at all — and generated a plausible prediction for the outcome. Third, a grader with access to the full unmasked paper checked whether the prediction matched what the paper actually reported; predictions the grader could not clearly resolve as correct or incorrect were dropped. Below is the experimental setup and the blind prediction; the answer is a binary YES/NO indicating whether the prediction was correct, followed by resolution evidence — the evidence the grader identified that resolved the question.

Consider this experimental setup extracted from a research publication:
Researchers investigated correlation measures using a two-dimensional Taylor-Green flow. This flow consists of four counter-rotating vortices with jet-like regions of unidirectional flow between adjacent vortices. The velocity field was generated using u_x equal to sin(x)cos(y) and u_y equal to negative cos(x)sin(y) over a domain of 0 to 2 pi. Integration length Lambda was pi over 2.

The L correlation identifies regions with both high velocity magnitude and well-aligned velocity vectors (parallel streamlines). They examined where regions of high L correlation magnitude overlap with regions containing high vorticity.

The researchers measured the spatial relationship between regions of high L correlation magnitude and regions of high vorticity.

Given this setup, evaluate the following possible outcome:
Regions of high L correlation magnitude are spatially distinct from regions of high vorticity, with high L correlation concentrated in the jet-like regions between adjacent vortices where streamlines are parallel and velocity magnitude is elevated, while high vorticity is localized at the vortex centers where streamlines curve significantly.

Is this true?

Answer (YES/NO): YES